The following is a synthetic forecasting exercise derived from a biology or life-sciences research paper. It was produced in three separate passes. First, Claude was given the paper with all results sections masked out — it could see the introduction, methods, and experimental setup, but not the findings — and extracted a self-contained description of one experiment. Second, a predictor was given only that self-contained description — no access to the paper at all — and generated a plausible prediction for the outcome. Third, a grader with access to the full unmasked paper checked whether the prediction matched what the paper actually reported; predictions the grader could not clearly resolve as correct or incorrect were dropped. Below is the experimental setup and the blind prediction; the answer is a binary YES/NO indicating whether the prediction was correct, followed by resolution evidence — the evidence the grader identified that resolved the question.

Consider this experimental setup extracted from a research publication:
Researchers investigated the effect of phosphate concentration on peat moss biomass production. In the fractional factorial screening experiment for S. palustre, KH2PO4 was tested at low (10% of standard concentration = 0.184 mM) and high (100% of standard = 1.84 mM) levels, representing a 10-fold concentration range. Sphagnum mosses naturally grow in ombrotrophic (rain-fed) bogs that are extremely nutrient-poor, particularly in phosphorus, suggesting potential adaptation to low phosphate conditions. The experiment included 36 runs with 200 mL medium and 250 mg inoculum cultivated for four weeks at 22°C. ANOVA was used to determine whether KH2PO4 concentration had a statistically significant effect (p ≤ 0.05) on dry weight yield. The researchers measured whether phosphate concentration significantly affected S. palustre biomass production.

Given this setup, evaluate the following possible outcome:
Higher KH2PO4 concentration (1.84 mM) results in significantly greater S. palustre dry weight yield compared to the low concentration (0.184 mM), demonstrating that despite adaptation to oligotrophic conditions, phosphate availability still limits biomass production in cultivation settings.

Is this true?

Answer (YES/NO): YES